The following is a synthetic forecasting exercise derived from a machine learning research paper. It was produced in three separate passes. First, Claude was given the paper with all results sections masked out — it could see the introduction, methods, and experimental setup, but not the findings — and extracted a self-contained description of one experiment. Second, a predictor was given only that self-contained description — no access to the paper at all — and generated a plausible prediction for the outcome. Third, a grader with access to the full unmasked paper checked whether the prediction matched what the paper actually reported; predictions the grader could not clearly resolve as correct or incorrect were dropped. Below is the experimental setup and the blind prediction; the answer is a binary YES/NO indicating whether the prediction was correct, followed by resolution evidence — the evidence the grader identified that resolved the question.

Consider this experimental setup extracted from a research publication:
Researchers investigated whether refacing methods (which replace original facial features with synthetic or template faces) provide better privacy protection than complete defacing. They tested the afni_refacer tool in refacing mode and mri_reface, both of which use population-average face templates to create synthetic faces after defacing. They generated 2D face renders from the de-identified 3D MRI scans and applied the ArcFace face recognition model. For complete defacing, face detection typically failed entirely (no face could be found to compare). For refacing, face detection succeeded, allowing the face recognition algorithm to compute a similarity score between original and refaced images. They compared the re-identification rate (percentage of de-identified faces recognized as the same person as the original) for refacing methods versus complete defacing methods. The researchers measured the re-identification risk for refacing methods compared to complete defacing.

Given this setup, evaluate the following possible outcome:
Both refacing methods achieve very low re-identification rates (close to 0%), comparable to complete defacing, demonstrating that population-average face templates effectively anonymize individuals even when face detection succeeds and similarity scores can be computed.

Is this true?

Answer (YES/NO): NO